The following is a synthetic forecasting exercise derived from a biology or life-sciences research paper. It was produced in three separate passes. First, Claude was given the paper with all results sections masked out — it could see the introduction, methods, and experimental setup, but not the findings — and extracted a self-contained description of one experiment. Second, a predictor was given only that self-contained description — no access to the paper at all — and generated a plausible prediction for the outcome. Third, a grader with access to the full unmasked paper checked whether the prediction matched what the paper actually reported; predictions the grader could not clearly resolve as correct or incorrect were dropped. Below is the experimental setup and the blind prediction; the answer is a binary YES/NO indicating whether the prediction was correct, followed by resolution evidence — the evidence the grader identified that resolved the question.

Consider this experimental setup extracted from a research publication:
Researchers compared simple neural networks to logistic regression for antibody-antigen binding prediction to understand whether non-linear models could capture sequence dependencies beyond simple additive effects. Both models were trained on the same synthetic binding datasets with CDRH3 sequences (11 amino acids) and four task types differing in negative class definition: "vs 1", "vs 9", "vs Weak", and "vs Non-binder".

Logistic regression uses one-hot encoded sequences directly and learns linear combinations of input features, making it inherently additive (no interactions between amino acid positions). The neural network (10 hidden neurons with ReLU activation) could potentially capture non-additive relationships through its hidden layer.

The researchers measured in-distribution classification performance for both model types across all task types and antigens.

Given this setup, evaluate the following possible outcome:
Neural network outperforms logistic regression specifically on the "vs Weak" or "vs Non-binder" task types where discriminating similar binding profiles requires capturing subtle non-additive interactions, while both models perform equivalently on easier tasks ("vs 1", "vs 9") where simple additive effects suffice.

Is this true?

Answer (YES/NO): NO